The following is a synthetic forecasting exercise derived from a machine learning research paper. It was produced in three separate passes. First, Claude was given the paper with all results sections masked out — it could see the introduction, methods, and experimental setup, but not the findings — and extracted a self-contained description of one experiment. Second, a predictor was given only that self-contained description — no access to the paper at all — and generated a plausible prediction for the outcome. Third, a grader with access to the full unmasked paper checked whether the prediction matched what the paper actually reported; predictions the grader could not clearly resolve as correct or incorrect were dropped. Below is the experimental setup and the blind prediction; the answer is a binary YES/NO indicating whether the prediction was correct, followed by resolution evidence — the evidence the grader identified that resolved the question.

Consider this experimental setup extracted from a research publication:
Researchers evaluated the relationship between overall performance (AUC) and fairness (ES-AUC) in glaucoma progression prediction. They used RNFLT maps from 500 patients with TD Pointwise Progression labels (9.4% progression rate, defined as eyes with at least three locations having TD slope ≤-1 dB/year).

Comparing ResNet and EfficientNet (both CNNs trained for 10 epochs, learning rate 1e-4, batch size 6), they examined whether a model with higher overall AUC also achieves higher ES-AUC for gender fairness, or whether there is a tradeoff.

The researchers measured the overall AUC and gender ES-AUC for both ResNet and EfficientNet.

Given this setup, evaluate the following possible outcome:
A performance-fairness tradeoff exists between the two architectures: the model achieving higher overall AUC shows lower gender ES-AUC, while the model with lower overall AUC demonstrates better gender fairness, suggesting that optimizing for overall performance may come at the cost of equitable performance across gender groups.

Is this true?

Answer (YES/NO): YES